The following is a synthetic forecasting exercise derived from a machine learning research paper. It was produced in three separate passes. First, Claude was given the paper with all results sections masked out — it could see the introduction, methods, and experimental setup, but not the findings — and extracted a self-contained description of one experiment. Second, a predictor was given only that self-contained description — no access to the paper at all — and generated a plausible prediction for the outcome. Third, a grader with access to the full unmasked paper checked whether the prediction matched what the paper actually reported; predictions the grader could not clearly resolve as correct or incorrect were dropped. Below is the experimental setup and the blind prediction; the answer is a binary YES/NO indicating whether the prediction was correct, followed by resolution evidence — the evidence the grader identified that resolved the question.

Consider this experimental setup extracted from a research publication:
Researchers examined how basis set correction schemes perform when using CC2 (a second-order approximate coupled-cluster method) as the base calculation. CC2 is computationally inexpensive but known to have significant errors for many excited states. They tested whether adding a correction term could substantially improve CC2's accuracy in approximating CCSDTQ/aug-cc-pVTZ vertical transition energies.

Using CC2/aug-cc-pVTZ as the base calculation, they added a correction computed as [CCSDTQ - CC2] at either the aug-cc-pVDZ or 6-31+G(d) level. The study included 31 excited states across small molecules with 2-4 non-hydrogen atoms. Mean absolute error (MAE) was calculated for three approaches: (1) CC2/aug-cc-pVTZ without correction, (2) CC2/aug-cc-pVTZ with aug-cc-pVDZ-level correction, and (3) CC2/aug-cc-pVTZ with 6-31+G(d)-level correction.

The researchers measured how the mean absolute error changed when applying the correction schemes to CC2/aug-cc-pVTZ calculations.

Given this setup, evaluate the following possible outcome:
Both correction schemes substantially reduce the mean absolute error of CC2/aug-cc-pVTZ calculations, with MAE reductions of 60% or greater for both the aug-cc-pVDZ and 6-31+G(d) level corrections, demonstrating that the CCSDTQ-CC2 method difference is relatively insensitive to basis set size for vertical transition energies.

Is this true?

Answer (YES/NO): YES